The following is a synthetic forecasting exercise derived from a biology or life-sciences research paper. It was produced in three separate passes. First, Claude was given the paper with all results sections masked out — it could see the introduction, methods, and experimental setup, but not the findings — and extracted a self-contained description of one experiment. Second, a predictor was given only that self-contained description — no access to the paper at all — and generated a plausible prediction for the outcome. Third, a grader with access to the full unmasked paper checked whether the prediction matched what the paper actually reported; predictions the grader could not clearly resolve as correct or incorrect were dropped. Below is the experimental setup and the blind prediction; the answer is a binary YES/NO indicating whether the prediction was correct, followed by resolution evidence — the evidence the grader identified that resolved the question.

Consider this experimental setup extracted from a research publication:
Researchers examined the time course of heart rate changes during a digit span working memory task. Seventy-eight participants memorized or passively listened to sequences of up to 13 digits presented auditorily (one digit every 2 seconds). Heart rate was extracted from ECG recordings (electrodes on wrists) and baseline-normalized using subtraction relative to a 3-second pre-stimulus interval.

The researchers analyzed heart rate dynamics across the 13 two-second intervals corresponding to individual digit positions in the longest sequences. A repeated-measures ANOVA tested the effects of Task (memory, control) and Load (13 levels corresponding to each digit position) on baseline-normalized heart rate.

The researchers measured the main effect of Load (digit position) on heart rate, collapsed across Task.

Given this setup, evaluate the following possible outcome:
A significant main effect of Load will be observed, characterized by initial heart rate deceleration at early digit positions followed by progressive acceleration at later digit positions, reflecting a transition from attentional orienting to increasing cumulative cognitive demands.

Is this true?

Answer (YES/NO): NO